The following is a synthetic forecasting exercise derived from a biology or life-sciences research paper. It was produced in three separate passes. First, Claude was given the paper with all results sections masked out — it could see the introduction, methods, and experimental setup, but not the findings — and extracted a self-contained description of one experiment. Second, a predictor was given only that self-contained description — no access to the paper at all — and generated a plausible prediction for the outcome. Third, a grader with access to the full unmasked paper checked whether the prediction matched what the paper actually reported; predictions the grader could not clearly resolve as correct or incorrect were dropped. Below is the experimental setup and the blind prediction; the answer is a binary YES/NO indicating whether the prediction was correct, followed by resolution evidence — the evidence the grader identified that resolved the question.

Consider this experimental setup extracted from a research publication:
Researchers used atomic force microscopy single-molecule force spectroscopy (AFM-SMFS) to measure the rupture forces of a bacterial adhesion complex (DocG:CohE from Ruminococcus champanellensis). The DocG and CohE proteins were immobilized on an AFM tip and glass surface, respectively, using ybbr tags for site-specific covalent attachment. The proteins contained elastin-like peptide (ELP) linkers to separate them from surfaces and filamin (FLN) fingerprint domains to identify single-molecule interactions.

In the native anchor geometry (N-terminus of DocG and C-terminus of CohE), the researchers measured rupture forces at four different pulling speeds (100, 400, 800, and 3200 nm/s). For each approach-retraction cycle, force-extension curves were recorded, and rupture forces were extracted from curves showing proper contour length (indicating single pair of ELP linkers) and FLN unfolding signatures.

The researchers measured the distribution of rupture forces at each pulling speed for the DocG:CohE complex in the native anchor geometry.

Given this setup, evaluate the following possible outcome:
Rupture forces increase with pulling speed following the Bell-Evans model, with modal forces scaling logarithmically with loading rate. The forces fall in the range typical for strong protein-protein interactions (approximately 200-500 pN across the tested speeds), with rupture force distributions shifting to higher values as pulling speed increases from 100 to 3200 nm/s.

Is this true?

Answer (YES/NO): NO